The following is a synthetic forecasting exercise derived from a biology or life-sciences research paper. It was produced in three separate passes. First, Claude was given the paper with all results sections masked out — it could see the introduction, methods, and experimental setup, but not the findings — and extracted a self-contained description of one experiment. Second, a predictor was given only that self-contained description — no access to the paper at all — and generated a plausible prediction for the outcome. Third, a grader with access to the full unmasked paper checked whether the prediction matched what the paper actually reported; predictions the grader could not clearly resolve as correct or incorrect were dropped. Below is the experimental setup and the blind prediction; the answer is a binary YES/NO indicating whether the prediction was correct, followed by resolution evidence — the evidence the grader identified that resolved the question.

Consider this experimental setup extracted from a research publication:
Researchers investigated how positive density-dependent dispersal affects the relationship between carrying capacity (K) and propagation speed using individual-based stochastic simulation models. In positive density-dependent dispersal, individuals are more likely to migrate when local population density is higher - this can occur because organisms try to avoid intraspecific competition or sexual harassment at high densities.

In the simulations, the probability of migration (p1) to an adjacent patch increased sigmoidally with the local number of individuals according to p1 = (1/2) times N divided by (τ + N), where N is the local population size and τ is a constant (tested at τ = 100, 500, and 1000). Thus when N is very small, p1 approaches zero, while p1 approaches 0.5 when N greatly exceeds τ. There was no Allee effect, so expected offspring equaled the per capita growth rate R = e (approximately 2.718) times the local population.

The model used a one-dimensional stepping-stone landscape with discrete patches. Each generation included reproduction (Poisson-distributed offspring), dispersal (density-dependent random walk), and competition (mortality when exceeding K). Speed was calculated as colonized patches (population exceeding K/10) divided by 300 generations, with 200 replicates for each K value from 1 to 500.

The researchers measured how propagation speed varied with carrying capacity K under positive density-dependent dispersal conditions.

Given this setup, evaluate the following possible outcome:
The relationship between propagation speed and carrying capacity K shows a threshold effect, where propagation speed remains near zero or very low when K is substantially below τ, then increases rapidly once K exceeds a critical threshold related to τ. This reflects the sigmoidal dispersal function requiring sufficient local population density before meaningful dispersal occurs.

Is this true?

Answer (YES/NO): NO